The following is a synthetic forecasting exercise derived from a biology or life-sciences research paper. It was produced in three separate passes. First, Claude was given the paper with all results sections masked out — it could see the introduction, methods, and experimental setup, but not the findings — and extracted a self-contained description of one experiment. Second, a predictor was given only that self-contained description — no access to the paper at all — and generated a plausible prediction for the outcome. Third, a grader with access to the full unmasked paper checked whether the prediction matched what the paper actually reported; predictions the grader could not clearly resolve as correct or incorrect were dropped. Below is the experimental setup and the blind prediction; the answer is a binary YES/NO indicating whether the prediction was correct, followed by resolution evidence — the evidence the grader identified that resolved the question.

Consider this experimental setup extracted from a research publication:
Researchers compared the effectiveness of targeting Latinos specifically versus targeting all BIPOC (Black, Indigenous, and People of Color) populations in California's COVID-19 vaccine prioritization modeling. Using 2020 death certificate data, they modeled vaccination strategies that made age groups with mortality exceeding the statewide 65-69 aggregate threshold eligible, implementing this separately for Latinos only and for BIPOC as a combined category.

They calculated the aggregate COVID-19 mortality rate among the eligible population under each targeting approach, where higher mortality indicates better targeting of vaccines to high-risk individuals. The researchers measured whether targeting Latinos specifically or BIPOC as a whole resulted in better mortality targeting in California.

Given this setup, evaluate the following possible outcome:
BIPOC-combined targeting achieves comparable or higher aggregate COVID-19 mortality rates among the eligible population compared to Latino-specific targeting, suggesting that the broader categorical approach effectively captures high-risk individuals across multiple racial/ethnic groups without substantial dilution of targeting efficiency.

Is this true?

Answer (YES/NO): NO